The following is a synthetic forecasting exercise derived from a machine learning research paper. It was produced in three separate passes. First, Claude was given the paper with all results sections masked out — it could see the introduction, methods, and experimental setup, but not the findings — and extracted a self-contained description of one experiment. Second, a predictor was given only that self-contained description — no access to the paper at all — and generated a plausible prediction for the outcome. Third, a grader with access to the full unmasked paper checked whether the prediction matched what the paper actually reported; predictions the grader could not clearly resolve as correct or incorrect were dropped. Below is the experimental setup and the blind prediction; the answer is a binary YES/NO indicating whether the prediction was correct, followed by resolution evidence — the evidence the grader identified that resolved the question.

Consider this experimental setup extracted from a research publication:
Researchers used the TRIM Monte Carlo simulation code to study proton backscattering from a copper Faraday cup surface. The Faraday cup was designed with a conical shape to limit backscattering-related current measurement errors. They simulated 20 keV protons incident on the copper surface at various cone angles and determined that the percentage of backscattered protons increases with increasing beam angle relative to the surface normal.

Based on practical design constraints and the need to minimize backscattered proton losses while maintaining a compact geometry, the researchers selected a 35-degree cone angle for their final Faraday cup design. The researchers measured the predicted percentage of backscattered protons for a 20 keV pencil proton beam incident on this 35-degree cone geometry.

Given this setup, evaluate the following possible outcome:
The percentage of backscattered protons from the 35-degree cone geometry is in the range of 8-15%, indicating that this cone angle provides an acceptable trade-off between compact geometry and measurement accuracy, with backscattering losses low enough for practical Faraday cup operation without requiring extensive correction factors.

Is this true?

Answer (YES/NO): NO